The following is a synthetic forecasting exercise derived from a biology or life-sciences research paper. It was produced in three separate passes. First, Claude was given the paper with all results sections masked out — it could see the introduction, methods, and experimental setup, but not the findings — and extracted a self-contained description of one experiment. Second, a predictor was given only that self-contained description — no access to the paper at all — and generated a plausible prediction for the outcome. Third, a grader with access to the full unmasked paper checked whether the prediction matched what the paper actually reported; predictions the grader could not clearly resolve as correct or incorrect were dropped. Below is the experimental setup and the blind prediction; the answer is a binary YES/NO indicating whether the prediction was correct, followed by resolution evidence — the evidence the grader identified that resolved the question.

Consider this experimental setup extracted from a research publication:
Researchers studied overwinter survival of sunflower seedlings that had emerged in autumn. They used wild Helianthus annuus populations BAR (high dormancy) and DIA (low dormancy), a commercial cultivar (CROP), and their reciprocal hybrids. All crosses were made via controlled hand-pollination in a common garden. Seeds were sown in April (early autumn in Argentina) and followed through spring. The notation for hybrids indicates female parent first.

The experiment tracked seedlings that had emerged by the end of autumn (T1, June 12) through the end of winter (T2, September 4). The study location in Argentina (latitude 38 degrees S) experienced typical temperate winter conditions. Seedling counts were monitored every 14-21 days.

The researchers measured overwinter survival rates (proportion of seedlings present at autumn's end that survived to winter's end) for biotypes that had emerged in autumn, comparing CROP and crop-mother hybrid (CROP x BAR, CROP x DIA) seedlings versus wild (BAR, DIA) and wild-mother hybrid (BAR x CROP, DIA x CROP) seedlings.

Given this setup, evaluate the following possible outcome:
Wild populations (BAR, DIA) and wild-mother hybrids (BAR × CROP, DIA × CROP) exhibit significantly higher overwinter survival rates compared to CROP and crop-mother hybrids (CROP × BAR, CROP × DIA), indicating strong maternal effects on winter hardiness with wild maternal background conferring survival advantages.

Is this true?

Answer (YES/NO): YES